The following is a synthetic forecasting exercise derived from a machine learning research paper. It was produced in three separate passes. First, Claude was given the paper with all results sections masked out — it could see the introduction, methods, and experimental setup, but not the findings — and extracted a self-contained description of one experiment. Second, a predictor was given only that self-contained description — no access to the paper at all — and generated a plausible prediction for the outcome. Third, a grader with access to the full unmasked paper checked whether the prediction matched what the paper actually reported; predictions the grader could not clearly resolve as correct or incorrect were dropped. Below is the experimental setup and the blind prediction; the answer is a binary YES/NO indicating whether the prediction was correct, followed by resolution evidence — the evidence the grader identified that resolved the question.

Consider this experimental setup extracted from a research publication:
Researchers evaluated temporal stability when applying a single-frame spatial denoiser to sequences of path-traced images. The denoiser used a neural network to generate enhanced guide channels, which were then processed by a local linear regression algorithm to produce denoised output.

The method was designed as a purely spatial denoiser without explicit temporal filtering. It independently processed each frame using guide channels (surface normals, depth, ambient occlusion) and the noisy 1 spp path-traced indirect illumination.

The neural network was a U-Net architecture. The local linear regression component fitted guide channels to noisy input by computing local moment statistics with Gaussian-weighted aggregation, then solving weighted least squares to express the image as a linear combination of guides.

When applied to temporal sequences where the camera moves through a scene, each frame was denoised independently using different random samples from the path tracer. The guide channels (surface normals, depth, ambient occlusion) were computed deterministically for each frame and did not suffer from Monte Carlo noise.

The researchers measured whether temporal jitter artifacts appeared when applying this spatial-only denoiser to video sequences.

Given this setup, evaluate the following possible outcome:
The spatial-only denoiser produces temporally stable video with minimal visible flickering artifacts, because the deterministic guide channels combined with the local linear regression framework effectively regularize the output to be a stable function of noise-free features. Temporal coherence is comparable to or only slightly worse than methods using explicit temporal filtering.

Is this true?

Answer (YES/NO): NO